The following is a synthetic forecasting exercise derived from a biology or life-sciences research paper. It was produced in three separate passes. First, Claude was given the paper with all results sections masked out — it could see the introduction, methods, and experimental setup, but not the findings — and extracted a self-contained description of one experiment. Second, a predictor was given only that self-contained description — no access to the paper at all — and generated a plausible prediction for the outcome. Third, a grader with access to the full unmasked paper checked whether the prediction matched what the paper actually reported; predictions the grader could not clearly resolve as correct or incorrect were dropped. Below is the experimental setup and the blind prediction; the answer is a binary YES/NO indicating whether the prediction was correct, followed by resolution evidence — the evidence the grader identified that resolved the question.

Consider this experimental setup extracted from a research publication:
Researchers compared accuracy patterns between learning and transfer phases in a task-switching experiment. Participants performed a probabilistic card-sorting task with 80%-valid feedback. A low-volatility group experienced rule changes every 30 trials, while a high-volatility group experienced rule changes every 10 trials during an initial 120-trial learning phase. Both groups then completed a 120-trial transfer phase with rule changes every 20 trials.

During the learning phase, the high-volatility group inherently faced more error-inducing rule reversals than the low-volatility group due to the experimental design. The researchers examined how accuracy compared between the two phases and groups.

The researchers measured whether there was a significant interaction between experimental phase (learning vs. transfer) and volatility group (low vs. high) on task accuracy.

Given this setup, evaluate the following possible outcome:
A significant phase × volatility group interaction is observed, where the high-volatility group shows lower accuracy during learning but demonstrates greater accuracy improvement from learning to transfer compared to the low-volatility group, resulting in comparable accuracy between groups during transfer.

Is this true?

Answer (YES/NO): YES